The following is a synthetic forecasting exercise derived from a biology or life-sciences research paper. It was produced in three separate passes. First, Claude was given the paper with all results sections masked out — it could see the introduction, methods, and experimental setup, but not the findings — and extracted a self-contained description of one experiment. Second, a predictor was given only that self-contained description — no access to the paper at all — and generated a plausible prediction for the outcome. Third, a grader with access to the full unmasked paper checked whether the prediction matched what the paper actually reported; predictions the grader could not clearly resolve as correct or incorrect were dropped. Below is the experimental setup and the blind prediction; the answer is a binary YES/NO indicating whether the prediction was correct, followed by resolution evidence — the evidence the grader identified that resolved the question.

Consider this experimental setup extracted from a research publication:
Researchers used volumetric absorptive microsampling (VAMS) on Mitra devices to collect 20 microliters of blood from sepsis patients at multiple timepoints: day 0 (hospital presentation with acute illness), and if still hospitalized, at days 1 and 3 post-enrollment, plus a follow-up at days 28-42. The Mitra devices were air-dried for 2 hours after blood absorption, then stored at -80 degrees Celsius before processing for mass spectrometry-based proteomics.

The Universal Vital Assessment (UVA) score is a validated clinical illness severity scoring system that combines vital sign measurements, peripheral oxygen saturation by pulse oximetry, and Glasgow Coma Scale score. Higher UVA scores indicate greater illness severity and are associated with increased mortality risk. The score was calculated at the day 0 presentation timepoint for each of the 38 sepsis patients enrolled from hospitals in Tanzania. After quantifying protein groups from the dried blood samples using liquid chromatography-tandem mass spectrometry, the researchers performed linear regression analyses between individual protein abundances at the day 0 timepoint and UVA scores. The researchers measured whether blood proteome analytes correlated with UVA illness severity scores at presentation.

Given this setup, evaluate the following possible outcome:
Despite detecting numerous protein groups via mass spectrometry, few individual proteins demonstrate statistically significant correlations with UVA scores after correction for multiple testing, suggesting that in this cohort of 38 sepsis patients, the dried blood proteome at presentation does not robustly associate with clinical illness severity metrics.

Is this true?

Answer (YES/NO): NO